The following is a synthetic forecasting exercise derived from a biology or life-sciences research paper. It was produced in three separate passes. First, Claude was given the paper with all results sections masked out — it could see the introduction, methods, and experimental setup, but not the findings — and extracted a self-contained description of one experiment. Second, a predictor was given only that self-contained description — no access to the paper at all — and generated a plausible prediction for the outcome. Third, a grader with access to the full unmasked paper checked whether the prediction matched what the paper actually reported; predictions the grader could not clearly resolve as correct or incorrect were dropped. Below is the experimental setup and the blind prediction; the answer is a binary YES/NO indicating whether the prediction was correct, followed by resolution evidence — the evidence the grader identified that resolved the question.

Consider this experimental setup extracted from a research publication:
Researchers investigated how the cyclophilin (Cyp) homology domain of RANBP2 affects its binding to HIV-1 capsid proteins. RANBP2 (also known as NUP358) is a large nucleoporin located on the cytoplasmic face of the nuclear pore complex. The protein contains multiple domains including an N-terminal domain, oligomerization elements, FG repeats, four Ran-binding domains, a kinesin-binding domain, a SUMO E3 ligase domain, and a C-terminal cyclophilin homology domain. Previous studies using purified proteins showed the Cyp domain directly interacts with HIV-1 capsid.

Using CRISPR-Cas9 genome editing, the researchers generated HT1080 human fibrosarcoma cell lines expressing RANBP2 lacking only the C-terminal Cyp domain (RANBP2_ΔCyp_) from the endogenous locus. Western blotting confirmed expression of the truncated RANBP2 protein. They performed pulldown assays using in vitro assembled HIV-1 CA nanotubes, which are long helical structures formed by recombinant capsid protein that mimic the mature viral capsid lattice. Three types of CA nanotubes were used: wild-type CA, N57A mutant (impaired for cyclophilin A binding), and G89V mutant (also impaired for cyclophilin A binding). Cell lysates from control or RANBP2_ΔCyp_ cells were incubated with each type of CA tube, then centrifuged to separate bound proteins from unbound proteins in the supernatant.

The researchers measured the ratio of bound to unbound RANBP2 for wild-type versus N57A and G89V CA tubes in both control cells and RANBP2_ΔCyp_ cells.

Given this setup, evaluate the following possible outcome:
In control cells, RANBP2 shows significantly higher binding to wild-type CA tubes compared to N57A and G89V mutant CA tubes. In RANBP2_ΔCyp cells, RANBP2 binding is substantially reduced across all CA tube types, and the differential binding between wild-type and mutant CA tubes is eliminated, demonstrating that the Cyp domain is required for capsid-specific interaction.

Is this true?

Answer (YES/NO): NO